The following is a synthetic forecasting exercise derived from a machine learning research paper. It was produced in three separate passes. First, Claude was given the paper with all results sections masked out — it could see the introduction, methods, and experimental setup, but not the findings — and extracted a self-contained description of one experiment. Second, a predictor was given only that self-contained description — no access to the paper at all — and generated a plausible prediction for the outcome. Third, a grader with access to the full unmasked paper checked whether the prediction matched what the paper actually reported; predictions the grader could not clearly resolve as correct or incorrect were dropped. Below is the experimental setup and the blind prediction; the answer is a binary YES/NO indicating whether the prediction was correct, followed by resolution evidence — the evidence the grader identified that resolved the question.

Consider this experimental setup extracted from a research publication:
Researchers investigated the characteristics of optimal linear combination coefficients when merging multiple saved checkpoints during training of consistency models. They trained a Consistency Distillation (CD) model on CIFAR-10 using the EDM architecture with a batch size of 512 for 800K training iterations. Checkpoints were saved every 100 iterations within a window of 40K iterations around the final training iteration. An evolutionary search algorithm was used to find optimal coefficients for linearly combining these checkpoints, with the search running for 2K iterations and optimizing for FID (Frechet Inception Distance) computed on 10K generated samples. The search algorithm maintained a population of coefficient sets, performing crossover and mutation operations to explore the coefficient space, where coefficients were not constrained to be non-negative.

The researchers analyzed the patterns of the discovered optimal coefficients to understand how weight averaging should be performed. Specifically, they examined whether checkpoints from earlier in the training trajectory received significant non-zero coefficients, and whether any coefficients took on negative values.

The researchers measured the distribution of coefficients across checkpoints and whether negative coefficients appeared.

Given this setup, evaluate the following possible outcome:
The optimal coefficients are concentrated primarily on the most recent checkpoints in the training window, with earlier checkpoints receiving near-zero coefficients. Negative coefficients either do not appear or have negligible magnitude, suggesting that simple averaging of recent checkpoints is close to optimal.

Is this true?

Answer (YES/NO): NO